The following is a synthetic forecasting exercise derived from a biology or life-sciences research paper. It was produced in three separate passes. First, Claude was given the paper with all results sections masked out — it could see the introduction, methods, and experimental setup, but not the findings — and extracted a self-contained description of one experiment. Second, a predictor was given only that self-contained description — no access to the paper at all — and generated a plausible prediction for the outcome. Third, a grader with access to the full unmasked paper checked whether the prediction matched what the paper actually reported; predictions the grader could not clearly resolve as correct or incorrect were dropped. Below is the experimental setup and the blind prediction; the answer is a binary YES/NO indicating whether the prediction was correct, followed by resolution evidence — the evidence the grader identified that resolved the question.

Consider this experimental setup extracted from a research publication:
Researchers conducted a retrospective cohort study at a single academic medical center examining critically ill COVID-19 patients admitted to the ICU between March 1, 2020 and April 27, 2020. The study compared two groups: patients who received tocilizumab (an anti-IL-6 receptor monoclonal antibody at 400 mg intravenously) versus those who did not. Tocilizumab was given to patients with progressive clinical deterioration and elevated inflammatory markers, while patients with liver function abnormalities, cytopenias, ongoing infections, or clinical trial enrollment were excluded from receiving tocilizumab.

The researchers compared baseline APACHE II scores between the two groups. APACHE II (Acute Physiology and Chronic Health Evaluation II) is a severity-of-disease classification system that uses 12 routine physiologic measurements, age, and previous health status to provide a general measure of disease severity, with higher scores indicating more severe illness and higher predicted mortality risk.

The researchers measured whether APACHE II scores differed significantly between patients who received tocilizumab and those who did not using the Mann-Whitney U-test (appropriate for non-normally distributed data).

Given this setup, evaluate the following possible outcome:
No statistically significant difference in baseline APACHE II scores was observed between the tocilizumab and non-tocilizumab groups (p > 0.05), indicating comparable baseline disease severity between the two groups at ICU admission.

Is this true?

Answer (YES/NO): YES